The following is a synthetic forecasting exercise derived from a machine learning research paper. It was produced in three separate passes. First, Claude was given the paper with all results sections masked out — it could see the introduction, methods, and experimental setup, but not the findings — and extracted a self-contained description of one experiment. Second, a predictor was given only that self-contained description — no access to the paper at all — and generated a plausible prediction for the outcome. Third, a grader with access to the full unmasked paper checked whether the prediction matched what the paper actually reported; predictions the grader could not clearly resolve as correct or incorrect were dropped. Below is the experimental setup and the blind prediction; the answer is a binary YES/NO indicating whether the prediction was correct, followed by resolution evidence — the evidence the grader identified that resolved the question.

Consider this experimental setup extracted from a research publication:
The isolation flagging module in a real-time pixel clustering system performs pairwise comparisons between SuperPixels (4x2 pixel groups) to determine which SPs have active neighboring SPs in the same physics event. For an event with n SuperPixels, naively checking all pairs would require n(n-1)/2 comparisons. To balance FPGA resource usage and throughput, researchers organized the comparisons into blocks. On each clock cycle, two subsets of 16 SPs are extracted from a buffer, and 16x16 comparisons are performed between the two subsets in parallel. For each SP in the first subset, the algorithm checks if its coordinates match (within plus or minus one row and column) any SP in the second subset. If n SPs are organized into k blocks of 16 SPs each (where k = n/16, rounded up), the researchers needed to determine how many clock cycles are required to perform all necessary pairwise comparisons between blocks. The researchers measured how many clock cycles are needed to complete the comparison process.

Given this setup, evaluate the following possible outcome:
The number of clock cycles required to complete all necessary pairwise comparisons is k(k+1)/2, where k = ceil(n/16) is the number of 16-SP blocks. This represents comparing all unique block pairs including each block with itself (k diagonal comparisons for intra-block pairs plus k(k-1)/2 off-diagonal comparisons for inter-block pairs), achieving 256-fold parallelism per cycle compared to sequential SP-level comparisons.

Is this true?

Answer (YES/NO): YES